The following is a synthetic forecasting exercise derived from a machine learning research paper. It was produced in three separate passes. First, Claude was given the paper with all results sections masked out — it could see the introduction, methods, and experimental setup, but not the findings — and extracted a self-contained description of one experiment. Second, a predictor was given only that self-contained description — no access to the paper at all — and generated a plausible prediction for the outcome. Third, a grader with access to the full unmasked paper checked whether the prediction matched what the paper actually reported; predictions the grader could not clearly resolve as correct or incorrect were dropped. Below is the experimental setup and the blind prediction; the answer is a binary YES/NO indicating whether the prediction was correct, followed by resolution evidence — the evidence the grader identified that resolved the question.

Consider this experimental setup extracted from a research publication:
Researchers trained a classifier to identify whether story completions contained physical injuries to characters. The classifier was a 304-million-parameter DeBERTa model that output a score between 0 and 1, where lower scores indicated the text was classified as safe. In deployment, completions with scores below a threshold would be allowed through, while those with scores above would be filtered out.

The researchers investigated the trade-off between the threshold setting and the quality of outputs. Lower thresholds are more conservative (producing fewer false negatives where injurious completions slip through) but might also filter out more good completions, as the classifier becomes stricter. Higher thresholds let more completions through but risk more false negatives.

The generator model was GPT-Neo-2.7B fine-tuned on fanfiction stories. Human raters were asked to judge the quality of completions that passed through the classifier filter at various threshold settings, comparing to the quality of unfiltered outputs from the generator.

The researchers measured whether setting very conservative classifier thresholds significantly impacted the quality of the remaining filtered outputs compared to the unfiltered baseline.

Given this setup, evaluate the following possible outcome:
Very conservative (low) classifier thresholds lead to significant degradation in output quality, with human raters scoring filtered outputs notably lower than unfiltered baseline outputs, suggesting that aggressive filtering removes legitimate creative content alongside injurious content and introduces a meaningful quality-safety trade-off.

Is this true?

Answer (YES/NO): NO